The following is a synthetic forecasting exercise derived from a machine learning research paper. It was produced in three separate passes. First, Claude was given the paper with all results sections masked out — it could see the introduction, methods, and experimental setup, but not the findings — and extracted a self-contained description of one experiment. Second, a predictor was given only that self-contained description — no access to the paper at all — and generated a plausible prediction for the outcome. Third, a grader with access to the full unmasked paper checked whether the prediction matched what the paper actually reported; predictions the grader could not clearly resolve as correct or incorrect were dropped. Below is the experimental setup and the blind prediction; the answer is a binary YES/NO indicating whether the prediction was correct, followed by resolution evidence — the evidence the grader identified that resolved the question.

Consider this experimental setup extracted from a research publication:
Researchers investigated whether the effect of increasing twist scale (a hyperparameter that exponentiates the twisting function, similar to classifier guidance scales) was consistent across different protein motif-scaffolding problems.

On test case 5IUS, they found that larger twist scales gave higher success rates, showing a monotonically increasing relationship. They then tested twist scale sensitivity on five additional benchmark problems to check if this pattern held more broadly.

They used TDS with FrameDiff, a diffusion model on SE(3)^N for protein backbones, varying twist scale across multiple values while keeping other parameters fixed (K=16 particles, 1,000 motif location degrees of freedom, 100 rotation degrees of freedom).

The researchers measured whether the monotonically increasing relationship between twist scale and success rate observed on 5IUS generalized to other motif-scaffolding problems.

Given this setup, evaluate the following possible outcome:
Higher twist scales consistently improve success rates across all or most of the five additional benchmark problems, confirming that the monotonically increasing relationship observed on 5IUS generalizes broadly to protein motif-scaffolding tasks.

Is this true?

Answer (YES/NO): NO